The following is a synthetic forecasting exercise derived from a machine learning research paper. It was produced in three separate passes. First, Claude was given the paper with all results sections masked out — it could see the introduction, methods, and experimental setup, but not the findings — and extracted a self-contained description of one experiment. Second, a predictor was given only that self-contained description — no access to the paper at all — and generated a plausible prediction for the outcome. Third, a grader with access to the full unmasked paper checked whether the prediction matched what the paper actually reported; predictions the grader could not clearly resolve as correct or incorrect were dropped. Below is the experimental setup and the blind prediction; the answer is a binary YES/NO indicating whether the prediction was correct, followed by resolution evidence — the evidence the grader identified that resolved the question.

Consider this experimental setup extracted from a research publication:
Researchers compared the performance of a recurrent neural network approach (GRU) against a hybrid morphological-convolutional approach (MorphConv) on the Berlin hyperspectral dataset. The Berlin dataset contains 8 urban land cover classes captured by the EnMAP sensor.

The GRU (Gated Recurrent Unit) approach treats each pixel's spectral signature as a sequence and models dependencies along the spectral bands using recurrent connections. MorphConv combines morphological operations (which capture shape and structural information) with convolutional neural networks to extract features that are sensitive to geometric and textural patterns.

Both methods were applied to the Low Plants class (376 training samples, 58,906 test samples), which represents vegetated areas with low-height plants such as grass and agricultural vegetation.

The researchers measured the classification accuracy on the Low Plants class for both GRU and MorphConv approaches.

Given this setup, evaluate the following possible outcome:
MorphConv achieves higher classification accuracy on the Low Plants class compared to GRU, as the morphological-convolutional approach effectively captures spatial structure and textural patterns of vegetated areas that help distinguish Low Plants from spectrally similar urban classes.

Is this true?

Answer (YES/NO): YES